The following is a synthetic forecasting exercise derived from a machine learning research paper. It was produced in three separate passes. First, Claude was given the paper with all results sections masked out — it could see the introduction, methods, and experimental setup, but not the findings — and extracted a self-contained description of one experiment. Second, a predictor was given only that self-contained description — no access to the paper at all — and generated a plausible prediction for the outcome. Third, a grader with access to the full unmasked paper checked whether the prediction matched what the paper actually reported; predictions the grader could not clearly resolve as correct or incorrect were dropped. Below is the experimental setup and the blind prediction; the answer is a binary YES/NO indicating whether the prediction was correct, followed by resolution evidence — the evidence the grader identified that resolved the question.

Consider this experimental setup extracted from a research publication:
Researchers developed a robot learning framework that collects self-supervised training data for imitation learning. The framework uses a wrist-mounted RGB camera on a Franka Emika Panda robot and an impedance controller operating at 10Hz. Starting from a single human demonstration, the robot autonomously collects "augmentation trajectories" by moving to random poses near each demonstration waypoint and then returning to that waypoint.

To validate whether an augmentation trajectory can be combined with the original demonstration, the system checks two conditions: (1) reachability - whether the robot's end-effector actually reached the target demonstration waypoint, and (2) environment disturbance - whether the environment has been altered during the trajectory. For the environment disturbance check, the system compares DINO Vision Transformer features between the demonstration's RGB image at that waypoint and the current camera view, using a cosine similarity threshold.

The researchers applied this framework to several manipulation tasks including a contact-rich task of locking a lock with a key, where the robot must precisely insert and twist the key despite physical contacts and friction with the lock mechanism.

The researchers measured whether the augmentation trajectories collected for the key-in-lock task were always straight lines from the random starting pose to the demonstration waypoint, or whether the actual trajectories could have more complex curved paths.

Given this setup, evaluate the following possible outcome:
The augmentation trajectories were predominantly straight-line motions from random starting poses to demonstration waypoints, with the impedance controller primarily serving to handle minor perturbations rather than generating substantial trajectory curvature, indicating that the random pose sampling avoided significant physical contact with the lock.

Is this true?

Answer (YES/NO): NO